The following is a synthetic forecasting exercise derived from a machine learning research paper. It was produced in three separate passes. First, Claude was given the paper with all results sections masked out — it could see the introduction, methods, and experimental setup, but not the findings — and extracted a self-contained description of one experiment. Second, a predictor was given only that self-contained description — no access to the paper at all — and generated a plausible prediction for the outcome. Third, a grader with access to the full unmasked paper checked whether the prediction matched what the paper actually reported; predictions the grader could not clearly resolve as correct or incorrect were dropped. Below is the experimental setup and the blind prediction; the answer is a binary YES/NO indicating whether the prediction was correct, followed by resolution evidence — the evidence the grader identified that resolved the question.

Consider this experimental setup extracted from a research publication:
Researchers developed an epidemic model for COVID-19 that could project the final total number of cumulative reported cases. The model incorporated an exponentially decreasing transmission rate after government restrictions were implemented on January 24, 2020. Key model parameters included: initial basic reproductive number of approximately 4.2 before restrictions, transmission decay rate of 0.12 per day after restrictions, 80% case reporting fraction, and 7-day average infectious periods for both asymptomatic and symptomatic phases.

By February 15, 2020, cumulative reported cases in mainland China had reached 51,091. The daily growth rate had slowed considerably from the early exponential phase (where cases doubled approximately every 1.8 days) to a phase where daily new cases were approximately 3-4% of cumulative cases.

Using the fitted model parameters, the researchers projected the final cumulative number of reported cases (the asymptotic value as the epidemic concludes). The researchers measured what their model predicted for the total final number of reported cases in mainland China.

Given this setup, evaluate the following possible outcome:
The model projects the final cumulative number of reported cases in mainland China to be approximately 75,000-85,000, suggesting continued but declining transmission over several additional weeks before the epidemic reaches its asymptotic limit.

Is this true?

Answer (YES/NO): NO